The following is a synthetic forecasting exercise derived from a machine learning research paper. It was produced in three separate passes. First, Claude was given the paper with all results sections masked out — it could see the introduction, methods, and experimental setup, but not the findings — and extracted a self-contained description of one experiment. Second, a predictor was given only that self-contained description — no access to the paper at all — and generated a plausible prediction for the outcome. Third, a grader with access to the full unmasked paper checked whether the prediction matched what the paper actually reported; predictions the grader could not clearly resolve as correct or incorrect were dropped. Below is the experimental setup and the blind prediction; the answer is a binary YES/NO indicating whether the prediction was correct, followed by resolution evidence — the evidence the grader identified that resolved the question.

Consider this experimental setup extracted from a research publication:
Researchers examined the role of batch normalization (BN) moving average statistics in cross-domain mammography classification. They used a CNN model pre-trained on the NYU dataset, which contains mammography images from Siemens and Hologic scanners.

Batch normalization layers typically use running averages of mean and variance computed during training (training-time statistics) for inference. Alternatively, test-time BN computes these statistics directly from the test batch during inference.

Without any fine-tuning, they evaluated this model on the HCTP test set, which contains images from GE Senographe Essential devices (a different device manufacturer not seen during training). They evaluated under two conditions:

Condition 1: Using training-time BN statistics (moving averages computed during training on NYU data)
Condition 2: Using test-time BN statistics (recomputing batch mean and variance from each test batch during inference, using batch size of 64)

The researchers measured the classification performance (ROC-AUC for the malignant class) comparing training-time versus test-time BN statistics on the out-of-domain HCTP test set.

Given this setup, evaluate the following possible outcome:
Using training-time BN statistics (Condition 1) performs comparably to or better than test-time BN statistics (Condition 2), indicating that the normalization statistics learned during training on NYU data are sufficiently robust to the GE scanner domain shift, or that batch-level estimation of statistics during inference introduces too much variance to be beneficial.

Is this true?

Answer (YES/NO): YES